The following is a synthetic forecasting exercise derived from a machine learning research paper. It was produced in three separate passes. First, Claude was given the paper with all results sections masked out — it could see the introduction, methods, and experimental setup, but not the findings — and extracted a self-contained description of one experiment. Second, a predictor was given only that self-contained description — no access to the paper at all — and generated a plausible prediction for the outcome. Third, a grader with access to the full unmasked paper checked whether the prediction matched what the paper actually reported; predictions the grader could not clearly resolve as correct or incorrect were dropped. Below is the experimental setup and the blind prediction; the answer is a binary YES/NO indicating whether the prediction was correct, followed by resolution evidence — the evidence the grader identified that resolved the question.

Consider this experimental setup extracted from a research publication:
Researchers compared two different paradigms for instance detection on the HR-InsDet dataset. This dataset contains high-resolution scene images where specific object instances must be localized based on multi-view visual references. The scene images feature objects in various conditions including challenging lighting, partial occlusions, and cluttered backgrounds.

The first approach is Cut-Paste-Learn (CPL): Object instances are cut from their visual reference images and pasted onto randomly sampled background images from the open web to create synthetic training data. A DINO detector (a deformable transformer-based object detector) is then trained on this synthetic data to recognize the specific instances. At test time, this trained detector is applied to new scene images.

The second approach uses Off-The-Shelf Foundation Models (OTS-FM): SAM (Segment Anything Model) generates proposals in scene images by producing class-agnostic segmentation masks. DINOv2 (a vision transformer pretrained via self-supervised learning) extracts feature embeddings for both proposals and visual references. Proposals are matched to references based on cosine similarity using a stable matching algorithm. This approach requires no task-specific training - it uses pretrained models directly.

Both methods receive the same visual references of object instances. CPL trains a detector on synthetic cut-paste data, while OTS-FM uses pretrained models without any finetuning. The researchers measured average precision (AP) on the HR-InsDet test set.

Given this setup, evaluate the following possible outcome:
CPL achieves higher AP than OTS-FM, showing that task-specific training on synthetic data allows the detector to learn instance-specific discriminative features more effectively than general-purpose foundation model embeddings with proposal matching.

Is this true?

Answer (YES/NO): NO